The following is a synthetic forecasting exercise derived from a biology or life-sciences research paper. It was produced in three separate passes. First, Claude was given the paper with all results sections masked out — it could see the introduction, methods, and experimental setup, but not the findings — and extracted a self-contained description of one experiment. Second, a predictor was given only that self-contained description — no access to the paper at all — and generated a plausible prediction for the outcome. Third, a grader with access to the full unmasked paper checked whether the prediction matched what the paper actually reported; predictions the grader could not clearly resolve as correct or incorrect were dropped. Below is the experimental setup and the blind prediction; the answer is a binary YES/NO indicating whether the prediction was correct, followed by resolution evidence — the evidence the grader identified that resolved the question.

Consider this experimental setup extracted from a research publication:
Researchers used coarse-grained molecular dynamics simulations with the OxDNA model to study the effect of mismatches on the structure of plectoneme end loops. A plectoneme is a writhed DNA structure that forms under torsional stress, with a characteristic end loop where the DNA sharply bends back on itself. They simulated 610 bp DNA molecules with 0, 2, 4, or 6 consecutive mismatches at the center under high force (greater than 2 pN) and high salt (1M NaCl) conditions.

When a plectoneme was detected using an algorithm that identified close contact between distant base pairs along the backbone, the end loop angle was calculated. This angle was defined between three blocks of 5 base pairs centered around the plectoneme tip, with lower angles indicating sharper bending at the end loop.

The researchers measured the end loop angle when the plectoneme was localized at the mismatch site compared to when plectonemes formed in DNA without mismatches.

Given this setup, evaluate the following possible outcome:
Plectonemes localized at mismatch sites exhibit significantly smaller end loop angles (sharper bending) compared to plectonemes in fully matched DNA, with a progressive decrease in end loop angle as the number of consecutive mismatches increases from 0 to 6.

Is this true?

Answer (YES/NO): YES